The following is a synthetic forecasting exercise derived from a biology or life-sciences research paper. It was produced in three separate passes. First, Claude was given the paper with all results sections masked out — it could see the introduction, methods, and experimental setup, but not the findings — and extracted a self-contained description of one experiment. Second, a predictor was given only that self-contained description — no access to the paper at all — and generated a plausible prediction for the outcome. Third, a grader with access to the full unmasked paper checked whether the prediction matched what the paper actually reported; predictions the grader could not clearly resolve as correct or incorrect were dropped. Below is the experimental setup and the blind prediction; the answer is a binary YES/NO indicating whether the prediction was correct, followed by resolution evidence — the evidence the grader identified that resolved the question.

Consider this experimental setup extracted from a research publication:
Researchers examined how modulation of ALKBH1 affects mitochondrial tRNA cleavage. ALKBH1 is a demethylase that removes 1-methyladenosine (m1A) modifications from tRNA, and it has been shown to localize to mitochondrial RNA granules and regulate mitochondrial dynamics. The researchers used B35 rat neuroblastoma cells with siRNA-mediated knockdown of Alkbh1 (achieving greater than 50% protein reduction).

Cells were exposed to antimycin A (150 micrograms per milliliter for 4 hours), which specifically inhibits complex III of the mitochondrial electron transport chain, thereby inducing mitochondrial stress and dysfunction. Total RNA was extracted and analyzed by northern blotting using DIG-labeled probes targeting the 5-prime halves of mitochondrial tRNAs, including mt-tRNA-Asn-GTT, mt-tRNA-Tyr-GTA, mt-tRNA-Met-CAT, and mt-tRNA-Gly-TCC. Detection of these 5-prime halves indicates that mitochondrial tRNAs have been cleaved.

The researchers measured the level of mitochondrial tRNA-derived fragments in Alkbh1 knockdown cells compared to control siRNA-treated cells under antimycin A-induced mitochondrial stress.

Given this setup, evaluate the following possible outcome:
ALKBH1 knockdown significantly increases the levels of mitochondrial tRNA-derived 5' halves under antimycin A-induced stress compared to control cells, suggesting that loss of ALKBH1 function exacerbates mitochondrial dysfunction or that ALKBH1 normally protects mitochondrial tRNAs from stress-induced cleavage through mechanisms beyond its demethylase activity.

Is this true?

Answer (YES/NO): NO